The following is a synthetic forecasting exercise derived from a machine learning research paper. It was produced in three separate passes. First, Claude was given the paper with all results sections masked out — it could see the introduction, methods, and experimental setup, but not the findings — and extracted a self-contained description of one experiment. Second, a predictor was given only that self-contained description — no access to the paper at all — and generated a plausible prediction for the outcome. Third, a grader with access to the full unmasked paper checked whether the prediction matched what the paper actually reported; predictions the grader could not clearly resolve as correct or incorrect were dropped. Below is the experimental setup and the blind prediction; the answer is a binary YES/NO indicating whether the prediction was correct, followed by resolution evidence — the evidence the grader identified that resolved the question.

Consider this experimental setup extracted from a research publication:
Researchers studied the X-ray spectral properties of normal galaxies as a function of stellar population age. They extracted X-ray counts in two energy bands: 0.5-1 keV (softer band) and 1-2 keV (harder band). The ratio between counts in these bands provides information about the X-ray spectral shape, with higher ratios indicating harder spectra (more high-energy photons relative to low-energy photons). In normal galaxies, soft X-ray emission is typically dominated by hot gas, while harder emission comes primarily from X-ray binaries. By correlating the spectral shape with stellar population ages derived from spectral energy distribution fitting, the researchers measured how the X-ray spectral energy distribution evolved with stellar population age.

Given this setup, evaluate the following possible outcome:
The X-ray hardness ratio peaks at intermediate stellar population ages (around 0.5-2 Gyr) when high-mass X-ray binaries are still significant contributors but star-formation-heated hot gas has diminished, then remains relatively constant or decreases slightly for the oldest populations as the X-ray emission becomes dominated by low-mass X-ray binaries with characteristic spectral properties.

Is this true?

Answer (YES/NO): NO